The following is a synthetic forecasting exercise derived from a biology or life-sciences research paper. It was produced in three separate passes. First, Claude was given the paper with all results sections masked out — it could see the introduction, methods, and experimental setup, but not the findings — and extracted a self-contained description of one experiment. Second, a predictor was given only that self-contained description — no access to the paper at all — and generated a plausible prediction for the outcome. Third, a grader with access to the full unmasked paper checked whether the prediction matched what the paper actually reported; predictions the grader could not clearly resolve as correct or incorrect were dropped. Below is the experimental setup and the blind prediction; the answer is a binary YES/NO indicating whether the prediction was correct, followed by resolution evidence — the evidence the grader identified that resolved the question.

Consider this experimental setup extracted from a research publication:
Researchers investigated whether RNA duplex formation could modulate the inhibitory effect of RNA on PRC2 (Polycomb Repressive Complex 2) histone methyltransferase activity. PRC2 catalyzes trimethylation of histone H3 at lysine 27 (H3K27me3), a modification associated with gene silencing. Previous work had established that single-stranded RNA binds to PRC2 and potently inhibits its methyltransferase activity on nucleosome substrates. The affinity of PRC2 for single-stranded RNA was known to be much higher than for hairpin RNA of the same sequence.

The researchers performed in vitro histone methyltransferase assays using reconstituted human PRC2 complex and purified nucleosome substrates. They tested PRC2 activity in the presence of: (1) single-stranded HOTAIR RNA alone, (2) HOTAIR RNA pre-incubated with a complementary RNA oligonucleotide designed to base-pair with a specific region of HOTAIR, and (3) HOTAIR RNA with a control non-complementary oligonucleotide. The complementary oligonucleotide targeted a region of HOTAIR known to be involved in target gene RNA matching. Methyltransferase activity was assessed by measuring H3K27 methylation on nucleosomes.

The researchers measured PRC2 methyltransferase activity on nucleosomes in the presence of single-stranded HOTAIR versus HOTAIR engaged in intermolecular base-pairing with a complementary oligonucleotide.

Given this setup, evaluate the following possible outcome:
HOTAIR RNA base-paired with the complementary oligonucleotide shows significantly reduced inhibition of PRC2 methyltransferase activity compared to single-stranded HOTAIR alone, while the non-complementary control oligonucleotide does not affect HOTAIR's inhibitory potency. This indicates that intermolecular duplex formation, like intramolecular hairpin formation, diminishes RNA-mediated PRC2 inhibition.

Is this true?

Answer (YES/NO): YES